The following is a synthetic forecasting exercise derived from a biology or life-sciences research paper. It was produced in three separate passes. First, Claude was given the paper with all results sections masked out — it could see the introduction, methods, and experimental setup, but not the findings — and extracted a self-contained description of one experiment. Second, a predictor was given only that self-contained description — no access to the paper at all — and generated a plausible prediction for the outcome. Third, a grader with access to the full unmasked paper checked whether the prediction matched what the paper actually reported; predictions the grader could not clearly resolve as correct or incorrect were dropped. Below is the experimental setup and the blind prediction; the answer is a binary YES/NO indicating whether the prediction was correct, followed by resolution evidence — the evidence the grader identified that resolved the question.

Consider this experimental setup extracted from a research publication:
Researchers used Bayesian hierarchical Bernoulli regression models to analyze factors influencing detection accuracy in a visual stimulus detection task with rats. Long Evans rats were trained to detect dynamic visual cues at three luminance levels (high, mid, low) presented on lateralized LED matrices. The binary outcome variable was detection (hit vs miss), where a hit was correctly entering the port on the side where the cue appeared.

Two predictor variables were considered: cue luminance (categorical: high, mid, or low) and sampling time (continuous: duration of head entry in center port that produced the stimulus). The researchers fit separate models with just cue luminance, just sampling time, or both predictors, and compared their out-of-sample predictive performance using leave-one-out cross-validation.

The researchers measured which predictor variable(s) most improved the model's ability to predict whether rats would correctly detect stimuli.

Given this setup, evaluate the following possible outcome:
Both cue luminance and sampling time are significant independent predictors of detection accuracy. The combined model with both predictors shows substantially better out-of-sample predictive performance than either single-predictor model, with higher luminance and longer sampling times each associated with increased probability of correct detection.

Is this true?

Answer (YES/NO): NO